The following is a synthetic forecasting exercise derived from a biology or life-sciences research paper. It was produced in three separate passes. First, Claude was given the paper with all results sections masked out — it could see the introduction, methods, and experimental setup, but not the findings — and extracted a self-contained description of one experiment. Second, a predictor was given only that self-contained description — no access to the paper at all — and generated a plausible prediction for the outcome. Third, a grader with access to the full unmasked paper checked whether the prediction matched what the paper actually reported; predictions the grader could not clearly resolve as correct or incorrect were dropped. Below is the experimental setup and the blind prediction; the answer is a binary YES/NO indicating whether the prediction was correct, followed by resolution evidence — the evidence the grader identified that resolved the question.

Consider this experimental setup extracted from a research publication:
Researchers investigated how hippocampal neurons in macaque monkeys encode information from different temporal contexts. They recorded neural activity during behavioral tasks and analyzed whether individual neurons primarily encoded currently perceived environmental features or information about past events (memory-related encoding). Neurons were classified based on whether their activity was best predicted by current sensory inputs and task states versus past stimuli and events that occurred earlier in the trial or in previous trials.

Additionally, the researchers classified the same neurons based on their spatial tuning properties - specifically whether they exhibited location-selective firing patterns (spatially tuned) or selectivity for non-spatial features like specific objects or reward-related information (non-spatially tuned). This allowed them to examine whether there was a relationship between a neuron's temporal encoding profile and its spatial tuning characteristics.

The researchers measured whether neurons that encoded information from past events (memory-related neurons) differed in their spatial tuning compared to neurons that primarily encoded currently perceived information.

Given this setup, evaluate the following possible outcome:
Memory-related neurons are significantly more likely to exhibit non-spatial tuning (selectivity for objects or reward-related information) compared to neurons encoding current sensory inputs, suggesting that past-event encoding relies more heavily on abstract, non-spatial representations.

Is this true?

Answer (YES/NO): YES